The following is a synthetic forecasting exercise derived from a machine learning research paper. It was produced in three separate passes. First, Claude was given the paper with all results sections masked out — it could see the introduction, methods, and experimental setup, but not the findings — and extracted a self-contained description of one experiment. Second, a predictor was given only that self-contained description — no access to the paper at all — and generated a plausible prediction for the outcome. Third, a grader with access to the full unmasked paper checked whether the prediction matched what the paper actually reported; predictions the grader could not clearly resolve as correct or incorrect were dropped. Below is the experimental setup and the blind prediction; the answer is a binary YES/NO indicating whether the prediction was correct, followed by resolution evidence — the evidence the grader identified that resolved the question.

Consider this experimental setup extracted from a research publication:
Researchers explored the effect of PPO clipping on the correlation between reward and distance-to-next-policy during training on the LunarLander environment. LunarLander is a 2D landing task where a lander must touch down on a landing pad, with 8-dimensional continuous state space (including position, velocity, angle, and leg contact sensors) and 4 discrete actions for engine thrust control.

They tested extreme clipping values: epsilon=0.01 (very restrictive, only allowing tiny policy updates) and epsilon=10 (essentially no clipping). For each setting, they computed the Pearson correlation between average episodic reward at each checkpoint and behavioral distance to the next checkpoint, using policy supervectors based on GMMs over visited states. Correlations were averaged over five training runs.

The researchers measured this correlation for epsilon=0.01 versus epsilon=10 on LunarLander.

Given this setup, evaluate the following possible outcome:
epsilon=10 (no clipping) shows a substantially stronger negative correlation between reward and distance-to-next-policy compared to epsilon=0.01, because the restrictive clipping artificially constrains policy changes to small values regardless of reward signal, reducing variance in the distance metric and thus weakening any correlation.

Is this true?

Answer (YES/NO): NO